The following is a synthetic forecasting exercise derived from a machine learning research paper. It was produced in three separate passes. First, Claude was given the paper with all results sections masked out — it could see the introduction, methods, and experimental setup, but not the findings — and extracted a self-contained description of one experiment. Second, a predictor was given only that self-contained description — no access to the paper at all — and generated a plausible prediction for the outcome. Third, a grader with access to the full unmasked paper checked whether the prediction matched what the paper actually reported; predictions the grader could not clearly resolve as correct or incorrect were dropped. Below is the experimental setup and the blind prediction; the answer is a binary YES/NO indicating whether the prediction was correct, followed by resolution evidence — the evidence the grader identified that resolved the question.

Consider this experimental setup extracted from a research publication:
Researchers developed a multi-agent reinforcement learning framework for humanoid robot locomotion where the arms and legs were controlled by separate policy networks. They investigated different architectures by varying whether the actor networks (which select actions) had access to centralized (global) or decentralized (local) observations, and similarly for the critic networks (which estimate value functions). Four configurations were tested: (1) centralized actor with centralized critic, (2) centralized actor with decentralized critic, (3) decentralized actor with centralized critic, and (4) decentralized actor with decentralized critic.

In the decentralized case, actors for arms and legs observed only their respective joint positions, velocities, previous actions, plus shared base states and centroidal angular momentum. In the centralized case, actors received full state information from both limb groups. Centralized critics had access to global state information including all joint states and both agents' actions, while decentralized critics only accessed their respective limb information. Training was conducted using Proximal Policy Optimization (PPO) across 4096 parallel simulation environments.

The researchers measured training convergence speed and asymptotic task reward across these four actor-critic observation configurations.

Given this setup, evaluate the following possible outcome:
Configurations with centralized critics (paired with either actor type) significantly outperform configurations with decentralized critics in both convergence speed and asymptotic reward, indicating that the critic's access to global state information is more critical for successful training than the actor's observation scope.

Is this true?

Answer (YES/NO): NO